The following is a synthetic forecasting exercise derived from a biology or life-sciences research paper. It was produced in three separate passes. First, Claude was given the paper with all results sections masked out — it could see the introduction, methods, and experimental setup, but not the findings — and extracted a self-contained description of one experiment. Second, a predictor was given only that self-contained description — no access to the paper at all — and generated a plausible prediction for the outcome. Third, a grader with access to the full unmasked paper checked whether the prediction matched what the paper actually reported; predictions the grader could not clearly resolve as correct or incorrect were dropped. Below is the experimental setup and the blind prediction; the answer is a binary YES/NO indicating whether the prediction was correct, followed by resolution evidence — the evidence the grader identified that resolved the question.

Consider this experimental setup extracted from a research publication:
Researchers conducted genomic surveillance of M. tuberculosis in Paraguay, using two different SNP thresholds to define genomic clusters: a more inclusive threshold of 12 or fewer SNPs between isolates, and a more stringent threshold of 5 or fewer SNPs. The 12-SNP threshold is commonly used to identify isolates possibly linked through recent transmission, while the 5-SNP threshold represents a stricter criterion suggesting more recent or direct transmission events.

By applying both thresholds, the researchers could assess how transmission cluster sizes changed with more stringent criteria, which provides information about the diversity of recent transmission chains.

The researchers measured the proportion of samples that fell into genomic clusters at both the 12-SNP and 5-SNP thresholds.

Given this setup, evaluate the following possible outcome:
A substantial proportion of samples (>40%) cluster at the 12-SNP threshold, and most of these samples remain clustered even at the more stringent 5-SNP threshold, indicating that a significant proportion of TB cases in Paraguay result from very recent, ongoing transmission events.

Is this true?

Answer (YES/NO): NO